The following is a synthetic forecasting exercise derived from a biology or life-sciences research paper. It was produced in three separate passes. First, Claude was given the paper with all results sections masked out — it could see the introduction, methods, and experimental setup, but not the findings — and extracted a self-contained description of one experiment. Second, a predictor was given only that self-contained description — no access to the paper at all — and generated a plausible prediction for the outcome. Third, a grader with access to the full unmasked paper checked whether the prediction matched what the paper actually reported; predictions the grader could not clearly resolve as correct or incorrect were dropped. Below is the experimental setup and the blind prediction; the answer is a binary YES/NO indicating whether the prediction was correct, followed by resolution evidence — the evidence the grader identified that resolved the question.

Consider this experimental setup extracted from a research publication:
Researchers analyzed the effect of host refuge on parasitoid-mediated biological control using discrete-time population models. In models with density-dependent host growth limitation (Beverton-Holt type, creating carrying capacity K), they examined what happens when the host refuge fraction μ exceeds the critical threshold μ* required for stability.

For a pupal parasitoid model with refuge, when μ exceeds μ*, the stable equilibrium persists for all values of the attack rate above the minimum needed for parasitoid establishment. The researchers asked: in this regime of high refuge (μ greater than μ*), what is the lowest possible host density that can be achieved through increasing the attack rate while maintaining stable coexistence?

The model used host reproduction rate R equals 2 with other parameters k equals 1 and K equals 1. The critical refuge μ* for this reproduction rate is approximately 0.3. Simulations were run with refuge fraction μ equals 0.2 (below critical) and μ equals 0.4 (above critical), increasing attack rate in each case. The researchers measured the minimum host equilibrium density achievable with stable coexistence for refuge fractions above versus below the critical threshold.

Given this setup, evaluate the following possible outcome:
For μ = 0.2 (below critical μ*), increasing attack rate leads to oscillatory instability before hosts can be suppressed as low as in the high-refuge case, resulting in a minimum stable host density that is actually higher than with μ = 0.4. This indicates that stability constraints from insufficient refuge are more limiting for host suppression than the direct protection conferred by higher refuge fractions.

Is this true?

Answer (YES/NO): NO